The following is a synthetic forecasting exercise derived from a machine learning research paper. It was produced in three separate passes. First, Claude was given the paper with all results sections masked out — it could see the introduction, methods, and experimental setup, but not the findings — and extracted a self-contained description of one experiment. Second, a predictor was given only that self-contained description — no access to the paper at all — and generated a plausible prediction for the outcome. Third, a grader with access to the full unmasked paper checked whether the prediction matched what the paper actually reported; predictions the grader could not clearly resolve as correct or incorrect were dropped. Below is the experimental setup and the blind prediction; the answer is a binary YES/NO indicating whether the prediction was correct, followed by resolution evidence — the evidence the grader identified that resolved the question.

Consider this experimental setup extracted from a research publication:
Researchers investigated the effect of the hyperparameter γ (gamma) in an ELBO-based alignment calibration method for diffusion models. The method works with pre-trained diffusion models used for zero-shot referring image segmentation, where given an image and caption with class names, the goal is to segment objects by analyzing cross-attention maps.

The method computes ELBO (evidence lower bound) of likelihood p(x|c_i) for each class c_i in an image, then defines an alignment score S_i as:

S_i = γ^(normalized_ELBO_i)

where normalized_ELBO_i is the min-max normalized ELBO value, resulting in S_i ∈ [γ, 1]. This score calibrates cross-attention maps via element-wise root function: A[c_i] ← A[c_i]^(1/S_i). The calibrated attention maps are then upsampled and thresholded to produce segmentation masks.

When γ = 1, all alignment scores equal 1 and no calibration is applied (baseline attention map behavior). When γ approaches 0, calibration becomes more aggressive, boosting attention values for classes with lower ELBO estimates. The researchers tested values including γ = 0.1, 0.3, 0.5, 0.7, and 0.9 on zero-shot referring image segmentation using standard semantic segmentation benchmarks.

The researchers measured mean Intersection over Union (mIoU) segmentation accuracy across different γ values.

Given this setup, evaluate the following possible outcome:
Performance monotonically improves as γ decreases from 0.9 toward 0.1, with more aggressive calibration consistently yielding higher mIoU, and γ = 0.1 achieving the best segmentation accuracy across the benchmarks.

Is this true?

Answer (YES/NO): NO